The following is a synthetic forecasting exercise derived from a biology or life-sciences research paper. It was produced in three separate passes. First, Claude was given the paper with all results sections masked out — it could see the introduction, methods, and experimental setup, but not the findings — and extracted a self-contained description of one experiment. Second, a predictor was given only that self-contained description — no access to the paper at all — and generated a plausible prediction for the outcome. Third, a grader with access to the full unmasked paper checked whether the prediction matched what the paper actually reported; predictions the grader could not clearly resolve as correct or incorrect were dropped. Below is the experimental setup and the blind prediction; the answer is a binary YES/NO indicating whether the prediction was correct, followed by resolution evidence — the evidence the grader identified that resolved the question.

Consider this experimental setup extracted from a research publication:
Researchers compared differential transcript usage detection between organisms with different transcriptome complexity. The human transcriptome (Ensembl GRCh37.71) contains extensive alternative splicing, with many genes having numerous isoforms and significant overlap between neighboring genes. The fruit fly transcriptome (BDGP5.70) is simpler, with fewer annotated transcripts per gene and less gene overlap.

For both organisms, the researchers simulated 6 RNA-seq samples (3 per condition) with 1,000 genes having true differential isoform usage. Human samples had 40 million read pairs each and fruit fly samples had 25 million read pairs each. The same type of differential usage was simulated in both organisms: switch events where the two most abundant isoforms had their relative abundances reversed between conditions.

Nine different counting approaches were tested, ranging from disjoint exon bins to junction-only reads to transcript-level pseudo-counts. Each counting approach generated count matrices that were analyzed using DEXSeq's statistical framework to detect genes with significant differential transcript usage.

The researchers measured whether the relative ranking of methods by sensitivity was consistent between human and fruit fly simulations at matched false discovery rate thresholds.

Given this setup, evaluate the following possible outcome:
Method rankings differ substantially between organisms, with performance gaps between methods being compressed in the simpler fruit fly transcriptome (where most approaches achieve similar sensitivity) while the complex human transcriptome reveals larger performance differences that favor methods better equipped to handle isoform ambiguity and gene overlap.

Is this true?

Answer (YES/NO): NO